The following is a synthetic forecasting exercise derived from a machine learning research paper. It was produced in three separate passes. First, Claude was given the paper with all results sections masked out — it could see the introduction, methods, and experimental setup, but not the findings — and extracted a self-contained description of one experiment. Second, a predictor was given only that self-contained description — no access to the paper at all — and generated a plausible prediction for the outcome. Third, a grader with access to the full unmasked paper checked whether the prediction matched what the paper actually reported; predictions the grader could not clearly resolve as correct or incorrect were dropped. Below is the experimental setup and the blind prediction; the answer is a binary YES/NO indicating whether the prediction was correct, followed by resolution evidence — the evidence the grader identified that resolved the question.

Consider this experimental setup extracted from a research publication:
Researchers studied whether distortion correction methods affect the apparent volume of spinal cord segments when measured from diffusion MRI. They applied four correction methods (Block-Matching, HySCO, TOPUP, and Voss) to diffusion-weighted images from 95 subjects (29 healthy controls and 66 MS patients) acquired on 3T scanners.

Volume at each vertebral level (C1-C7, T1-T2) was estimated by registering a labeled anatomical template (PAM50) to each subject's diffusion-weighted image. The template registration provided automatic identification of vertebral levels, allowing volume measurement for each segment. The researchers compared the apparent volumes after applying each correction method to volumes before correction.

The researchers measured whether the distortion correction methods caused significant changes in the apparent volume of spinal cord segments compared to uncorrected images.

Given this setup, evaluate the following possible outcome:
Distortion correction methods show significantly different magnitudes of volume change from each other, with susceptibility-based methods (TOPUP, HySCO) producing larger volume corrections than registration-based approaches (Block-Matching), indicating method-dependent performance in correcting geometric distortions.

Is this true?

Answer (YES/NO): NO